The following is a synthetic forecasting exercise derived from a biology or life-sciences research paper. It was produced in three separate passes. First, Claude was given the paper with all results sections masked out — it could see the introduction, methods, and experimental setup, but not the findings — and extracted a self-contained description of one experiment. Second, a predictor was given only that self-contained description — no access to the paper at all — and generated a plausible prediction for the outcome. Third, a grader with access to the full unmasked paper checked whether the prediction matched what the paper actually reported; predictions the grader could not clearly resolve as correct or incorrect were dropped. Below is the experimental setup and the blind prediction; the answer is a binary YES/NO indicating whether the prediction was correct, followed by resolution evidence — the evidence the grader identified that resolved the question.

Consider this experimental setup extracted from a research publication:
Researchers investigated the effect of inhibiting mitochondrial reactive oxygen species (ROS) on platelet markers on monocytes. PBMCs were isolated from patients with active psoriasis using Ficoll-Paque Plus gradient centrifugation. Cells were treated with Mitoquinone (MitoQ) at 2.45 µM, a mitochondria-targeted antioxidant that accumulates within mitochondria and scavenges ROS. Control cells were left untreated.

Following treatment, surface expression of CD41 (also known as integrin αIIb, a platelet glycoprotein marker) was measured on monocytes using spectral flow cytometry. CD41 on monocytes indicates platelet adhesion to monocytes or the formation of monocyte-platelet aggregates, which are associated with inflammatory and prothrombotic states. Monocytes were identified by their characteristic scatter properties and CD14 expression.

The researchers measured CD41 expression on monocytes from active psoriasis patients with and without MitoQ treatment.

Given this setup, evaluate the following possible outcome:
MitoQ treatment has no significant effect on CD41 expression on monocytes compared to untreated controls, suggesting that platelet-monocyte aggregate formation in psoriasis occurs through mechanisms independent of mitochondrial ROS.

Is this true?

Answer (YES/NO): NO